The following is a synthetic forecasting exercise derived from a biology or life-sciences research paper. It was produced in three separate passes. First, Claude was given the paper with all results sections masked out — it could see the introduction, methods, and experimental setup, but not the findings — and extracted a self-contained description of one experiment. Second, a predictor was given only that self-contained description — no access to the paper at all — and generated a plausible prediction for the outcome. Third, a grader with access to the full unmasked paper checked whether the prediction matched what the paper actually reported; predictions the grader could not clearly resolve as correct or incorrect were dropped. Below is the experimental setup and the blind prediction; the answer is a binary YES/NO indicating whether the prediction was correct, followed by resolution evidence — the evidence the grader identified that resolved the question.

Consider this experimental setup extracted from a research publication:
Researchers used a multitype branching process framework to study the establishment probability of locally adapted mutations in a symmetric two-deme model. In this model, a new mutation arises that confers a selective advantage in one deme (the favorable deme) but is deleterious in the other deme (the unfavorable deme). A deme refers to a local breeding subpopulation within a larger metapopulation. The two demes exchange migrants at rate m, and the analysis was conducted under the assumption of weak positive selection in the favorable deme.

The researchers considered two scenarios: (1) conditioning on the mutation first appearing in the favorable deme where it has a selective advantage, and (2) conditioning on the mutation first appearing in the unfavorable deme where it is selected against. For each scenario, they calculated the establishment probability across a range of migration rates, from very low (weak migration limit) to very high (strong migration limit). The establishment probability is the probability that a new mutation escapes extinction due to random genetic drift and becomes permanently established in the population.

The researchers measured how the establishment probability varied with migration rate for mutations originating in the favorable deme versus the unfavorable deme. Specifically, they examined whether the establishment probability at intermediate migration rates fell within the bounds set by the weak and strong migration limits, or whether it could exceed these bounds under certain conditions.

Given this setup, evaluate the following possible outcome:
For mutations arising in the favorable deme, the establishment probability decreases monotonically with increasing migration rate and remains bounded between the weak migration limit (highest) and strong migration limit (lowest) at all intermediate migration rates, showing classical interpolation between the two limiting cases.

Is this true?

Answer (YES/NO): YES